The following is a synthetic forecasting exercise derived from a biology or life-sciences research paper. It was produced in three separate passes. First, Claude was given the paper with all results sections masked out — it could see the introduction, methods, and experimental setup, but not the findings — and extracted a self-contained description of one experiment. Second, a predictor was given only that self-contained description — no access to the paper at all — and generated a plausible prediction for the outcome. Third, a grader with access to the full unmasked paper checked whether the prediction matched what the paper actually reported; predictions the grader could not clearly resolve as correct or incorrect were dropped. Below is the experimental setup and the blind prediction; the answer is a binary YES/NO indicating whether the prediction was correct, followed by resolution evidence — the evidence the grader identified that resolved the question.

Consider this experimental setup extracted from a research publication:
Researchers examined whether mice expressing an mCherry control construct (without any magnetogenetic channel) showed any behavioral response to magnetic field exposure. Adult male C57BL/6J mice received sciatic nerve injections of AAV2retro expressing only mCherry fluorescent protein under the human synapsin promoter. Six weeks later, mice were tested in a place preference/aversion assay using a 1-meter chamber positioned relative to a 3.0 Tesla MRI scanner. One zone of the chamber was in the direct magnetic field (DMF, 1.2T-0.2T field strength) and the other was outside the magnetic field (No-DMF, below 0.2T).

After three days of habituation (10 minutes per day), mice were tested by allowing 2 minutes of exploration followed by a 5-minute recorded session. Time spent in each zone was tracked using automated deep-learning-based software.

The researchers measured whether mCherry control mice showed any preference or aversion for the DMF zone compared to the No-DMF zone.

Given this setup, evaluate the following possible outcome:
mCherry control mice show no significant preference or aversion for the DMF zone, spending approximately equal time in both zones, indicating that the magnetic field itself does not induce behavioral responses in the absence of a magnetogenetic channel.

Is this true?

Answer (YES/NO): YES